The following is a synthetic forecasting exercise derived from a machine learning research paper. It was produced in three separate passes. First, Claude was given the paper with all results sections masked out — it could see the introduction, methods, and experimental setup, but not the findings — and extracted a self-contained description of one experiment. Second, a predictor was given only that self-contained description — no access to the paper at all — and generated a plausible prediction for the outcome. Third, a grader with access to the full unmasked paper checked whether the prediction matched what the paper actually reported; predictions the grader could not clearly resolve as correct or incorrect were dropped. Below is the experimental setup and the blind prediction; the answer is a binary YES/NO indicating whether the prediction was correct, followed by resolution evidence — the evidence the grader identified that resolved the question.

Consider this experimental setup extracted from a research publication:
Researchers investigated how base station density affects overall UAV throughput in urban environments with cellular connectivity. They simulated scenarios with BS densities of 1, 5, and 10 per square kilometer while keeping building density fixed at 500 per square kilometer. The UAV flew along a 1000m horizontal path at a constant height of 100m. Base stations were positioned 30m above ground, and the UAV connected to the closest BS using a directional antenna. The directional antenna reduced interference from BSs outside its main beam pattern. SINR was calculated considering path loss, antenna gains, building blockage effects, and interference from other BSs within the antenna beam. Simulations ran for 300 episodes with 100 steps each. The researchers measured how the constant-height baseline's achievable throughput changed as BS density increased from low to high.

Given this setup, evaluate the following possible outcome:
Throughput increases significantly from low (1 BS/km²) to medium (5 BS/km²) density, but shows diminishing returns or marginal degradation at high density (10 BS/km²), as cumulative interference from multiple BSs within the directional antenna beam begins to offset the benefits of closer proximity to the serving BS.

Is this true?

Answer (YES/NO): NO